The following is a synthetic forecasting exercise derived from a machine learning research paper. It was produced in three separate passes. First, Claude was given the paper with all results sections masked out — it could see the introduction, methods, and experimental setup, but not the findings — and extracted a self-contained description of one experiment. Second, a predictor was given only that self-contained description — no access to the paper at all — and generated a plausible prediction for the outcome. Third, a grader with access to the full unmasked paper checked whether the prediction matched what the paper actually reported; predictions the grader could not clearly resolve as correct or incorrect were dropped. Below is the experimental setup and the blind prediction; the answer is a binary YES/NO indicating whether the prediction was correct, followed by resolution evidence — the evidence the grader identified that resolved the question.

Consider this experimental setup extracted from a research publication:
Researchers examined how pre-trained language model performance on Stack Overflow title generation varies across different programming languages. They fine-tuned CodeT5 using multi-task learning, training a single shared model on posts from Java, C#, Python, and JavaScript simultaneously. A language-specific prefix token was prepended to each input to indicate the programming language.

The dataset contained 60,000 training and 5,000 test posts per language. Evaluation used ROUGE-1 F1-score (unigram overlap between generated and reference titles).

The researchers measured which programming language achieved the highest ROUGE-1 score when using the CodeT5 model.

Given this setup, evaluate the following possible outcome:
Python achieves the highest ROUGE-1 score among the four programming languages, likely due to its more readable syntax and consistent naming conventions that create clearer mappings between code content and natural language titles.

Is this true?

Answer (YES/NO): YES